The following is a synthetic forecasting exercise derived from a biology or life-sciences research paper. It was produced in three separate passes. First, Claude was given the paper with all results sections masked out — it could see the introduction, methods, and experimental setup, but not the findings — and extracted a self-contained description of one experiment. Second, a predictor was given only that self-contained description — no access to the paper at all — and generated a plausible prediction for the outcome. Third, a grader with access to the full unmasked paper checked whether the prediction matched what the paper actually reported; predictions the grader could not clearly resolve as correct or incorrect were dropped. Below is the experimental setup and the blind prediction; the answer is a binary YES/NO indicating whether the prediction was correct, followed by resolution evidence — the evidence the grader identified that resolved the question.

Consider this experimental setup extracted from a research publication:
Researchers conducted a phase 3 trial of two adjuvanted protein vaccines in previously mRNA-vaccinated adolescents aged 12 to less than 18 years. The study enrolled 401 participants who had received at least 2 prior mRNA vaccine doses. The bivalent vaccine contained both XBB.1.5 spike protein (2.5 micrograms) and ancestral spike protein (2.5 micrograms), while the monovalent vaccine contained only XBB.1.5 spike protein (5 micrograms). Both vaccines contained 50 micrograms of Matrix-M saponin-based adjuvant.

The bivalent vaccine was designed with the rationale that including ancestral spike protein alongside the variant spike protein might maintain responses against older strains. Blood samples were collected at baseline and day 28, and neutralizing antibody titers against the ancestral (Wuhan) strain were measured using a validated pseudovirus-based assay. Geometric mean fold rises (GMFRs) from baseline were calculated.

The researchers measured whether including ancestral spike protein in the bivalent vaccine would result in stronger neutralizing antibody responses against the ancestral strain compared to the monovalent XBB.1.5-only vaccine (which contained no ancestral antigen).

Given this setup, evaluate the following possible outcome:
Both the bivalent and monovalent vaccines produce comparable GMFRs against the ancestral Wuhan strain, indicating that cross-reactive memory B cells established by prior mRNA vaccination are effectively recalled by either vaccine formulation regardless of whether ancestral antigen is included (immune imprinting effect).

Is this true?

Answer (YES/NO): NO